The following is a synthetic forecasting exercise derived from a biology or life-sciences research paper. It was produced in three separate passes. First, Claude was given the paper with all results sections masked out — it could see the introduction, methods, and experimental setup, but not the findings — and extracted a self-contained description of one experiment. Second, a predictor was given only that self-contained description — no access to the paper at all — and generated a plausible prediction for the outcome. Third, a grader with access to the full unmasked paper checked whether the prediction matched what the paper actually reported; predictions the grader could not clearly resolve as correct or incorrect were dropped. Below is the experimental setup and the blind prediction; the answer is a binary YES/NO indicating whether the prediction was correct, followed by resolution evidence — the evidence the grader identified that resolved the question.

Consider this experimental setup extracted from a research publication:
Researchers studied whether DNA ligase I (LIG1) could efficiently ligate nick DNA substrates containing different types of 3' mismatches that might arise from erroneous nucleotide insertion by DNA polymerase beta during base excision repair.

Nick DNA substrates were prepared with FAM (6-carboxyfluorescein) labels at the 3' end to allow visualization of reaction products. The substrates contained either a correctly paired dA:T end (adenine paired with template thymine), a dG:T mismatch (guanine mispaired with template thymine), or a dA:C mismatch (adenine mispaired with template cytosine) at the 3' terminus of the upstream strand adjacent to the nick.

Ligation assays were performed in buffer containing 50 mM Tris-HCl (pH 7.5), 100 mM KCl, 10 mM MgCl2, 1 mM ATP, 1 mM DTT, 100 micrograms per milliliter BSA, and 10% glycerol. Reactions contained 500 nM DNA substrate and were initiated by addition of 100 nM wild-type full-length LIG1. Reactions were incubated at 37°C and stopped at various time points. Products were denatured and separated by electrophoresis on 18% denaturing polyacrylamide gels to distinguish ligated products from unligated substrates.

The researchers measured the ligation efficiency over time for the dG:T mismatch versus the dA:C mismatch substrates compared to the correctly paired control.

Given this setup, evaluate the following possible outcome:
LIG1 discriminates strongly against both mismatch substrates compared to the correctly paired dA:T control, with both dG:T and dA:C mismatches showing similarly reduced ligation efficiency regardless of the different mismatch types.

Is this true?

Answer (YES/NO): NO